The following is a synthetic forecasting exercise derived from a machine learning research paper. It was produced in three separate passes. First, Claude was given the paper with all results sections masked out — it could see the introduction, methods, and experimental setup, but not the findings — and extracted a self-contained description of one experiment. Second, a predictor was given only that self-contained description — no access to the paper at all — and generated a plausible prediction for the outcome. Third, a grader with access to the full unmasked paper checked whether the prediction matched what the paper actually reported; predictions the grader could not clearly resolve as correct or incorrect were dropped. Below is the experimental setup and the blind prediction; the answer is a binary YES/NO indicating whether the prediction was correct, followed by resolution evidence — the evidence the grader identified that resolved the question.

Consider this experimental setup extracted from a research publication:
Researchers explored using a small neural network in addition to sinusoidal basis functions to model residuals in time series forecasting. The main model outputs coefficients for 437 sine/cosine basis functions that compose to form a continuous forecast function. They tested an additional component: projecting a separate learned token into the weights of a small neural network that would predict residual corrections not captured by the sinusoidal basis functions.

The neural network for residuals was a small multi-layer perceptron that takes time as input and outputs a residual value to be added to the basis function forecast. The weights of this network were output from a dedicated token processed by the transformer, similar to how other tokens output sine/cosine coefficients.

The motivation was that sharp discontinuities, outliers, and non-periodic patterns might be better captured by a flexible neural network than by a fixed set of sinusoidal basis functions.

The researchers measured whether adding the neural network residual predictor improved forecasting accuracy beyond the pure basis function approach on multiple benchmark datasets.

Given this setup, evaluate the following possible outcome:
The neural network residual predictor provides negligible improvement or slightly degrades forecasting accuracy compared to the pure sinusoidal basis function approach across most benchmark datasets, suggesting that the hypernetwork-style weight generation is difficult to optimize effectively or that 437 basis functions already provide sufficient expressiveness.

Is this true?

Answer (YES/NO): YES